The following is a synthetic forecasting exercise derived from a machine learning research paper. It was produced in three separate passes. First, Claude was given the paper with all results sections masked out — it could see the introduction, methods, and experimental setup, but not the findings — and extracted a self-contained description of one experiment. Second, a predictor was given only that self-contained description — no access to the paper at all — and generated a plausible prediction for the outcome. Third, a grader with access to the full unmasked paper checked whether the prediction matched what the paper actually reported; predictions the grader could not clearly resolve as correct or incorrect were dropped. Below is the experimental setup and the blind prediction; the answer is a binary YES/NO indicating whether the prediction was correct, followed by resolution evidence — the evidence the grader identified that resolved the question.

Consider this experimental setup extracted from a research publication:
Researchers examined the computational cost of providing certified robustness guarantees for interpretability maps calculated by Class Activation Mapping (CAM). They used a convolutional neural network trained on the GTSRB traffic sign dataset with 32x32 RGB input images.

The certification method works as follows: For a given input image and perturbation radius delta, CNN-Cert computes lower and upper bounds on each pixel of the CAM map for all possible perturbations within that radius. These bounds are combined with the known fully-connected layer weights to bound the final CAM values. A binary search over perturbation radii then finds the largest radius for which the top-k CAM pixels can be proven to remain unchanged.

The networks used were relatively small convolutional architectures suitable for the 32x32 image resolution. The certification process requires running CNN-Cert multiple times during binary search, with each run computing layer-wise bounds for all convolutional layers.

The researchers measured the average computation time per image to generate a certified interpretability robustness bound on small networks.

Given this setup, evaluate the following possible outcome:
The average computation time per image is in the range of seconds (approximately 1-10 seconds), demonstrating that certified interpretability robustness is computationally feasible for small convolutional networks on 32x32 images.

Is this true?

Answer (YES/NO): NO